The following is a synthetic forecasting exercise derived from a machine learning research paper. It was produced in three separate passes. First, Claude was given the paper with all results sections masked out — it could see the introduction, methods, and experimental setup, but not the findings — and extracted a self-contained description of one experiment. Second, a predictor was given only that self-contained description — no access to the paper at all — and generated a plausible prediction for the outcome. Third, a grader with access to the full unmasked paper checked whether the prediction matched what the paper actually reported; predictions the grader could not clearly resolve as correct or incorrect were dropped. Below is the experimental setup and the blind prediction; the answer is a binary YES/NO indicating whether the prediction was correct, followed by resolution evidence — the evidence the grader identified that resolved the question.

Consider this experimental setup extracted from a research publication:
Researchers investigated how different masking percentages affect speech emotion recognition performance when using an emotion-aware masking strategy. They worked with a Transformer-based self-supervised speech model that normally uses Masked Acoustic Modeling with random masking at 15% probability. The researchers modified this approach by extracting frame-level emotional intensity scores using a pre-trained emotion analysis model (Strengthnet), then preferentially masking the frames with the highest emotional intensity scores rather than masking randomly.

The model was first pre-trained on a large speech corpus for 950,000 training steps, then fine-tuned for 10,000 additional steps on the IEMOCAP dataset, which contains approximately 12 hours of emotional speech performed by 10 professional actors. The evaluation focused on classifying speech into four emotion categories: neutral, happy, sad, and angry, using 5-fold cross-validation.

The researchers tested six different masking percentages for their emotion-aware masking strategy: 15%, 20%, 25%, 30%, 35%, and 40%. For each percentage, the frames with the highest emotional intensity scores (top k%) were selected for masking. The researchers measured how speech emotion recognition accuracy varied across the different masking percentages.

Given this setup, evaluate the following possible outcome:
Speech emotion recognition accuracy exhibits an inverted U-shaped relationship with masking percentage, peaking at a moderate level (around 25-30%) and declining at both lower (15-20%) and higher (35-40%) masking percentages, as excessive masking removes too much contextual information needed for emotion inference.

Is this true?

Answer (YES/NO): NO